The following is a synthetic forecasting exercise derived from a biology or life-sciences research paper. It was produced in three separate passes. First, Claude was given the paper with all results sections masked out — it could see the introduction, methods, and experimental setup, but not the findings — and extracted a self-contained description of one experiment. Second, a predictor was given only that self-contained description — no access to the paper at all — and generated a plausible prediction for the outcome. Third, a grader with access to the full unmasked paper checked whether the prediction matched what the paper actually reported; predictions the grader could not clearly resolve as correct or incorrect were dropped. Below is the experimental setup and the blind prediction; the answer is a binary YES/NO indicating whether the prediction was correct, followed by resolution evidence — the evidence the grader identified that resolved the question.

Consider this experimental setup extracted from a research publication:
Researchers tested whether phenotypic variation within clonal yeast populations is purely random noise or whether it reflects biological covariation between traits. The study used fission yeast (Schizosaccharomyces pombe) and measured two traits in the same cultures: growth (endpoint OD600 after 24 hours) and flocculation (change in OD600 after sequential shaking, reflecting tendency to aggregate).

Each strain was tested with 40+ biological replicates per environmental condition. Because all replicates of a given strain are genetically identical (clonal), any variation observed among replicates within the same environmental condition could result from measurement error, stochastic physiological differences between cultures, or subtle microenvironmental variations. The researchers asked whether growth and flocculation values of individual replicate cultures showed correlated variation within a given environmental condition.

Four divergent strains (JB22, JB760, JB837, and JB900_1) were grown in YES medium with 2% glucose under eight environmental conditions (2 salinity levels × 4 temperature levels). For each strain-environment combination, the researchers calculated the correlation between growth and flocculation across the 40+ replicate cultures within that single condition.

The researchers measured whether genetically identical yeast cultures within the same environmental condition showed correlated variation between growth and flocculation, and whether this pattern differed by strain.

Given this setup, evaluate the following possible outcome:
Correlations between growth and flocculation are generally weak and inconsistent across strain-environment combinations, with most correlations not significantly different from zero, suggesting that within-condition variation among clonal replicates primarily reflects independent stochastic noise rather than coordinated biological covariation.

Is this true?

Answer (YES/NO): NO